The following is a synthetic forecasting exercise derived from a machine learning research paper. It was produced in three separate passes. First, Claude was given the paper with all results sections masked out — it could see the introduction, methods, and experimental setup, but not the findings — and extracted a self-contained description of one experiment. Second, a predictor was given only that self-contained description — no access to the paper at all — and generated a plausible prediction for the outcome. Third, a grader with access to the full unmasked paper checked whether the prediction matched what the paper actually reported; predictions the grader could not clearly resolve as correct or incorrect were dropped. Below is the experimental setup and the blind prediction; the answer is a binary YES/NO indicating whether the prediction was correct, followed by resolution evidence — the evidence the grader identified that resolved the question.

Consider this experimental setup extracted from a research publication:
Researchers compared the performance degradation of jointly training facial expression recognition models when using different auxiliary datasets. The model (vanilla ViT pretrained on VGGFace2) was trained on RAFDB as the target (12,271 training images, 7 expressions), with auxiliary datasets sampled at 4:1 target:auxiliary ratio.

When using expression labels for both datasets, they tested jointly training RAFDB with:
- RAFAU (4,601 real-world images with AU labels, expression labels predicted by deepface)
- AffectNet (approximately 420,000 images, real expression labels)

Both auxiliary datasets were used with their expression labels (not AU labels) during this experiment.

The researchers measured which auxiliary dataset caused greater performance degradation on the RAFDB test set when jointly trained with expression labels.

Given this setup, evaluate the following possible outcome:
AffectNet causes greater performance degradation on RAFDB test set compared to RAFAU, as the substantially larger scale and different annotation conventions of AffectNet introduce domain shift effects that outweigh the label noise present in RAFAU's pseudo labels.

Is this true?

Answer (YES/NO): NO